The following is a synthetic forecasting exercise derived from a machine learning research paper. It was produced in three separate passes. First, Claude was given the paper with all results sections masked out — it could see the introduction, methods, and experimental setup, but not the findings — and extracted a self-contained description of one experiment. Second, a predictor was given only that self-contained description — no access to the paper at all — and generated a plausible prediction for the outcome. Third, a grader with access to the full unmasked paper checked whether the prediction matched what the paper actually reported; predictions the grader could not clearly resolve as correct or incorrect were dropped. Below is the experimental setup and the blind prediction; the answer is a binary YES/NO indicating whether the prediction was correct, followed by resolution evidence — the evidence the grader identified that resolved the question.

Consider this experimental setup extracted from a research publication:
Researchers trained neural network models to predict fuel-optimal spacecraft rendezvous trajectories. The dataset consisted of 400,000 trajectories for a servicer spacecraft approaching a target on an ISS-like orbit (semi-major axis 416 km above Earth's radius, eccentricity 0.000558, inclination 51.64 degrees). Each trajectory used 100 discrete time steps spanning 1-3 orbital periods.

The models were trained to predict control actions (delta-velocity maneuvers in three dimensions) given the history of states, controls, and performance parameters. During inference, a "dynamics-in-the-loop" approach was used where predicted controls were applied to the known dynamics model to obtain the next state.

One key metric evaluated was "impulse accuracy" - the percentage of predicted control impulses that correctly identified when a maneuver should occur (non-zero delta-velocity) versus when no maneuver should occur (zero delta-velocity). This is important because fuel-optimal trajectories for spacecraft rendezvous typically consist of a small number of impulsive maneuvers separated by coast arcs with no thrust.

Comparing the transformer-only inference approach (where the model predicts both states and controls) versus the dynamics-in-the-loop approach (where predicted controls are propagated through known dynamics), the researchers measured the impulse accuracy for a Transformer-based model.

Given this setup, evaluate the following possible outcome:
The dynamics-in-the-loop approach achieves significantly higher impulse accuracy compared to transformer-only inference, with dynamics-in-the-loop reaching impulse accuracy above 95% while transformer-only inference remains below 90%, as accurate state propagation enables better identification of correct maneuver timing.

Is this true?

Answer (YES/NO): NO